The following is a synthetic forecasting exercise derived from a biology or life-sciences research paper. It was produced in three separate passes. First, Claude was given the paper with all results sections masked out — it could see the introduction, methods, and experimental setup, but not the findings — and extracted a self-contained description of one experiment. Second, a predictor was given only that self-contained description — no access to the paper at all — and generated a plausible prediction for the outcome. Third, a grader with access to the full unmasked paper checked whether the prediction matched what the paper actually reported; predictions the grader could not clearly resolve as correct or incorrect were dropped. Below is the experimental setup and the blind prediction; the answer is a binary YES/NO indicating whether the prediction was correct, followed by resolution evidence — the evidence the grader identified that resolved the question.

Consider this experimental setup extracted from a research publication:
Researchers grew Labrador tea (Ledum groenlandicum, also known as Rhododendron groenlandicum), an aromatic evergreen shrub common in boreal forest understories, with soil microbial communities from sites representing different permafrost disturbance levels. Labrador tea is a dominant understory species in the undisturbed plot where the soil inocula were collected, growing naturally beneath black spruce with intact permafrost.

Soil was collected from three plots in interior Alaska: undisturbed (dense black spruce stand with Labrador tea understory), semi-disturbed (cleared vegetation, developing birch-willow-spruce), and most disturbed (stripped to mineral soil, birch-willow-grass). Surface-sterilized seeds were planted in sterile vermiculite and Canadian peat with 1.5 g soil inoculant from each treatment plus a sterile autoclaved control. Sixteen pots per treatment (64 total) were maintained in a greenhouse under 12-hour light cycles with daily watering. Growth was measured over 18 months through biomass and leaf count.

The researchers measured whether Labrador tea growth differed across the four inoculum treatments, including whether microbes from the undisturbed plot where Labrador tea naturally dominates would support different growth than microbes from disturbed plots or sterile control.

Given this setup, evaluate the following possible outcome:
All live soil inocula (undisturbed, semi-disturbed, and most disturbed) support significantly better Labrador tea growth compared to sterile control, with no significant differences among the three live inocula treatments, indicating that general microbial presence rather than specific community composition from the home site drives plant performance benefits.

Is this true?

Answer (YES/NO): NO